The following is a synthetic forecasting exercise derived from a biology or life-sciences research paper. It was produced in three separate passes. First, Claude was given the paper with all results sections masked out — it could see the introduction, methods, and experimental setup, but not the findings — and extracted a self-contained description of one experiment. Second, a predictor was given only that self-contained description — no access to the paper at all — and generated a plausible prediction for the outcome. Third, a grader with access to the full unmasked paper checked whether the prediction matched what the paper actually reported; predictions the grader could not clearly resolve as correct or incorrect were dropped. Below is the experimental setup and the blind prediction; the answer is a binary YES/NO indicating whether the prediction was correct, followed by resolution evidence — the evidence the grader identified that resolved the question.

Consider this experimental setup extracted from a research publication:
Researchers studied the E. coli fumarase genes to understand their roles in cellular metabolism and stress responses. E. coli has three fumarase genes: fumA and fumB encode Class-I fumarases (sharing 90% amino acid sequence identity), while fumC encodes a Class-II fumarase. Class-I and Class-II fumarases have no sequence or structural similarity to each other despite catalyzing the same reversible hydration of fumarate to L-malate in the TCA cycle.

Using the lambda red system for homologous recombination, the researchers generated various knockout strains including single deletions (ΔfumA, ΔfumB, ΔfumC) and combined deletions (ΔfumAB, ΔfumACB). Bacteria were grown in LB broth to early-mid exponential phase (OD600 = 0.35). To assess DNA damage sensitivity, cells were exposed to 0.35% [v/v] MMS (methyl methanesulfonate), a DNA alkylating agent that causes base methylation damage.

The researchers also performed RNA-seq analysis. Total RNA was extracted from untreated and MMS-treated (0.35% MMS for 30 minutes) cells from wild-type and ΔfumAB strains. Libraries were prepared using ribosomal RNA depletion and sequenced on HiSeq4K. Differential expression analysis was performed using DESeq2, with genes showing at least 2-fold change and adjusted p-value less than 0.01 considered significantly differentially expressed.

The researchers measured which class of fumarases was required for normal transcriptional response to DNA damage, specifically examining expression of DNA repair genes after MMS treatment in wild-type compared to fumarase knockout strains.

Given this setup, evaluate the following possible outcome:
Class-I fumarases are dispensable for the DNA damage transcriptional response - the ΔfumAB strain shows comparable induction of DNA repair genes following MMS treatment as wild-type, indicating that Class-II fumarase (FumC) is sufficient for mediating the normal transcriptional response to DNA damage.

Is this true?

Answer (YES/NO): NO